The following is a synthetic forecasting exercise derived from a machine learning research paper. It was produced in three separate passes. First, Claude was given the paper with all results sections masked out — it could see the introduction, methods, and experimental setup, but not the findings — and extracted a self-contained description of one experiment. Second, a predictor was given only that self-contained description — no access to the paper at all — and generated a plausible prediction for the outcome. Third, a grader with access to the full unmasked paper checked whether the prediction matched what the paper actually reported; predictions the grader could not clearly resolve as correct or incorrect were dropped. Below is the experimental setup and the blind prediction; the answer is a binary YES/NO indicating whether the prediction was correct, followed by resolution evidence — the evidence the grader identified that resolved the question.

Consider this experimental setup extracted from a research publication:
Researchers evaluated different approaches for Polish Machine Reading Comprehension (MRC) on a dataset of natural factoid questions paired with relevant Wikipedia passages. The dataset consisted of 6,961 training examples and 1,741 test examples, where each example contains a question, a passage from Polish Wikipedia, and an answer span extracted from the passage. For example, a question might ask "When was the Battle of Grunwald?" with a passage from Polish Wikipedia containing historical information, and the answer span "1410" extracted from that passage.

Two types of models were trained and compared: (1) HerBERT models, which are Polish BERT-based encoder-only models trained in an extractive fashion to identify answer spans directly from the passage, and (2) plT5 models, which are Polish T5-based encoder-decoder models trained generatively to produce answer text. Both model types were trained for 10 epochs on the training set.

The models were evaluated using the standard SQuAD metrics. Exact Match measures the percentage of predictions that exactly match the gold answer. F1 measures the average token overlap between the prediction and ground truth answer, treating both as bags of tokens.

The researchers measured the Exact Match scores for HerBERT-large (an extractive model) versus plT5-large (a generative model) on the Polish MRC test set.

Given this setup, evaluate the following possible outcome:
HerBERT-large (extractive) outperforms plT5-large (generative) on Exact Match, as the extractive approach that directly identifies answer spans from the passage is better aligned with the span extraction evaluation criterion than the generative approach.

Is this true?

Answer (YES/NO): YES